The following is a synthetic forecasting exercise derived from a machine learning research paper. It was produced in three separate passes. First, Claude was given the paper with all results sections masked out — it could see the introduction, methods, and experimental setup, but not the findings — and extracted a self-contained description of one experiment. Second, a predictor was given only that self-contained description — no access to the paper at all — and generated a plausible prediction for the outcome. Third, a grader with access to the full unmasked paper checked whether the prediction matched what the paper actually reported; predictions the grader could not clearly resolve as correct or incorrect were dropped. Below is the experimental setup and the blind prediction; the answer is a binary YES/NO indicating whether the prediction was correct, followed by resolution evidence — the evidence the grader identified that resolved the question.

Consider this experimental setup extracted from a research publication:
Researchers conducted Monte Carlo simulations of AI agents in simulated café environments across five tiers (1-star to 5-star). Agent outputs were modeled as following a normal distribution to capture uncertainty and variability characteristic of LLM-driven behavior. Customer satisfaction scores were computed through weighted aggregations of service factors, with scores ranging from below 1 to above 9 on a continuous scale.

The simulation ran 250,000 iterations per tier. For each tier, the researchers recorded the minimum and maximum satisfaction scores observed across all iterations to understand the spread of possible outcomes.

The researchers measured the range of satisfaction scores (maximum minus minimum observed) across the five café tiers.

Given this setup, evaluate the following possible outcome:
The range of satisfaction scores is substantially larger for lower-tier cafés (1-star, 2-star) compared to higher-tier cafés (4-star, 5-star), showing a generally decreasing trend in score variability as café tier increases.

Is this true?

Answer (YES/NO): NO